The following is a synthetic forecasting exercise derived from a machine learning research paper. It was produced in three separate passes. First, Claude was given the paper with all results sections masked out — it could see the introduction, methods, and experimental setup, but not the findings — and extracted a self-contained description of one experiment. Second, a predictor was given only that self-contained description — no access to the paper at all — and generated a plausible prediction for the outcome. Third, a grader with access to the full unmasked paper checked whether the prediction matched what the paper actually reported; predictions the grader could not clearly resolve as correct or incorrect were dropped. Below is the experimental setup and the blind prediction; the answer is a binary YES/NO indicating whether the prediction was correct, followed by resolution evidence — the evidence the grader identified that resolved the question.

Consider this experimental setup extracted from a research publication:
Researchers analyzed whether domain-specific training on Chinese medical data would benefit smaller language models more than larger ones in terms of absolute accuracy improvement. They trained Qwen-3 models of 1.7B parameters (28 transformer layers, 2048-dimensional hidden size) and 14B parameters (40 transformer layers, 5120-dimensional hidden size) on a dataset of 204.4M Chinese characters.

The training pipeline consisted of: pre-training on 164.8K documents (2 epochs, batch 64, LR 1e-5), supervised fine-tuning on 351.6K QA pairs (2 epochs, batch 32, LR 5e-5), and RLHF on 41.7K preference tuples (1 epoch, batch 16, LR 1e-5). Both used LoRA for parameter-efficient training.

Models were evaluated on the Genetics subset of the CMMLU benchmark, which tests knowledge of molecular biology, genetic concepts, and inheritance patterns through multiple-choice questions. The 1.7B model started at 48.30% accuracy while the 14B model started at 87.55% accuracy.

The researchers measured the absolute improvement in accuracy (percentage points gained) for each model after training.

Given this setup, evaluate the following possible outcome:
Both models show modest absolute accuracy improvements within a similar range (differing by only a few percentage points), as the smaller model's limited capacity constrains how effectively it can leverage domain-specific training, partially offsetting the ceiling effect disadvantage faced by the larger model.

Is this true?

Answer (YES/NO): NO